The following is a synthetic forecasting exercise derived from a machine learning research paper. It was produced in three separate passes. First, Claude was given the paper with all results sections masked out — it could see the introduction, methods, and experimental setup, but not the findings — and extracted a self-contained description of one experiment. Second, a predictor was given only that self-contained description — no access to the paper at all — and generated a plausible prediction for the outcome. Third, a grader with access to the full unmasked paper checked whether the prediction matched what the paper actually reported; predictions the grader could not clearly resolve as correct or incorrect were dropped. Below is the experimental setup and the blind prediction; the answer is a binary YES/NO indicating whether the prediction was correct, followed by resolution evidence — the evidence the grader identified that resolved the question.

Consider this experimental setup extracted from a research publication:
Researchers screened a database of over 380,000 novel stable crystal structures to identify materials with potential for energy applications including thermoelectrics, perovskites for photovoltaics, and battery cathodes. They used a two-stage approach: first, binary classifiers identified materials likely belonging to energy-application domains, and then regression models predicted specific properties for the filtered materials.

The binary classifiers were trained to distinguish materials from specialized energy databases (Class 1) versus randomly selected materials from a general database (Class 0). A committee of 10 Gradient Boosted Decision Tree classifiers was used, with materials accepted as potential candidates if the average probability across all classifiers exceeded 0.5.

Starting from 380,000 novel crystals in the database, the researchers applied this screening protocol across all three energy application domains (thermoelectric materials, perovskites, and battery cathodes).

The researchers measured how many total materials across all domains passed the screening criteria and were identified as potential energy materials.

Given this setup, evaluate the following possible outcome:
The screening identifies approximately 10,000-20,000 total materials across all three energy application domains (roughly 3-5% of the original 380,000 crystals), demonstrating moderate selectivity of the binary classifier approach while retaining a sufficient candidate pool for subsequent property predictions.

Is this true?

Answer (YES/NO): NO